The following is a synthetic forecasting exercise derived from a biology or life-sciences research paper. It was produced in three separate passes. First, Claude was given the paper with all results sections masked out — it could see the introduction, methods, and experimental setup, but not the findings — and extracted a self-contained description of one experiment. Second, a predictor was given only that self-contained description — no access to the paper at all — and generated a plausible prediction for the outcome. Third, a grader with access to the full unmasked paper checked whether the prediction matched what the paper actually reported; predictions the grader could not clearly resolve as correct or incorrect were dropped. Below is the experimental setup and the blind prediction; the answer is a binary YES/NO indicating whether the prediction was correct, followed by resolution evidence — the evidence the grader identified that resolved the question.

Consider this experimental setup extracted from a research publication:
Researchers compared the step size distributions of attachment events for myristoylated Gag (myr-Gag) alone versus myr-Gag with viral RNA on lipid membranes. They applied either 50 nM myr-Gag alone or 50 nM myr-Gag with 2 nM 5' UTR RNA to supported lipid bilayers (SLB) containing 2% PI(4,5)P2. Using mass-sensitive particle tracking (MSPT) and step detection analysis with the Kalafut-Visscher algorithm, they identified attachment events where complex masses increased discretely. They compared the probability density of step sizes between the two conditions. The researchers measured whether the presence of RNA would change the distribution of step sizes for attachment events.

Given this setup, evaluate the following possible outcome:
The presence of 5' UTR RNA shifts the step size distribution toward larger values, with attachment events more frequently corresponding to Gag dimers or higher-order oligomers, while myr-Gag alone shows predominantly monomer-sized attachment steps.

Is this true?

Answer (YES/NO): NO